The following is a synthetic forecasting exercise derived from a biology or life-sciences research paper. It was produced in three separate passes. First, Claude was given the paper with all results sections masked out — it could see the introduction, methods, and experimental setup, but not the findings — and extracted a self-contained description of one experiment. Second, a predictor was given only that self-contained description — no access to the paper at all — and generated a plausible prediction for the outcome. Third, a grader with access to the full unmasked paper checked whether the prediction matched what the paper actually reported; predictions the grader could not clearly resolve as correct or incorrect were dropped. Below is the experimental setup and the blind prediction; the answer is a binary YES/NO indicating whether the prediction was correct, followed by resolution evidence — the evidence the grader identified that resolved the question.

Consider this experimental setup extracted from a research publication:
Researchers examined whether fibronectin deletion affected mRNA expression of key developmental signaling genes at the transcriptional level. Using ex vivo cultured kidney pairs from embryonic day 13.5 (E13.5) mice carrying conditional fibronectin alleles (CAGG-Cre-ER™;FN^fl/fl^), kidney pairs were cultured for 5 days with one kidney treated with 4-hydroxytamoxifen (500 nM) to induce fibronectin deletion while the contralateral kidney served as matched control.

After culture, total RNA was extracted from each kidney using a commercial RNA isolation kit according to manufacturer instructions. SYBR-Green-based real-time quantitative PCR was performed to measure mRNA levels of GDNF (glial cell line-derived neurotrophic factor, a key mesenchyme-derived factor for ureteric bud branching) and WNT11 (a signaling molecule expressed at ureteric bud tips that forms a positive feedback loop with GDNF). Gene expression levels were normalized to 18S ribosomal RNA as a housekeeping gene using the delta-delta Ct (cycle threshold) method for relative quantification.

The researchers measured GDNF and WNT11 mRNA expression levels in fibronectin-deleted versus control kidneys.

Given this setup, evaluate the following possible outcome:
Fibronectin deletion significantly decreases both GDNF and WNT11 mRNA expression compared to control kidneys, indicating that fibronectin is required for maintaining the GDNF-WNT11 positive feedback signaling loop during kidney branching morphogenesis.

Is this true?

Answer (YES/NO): YES